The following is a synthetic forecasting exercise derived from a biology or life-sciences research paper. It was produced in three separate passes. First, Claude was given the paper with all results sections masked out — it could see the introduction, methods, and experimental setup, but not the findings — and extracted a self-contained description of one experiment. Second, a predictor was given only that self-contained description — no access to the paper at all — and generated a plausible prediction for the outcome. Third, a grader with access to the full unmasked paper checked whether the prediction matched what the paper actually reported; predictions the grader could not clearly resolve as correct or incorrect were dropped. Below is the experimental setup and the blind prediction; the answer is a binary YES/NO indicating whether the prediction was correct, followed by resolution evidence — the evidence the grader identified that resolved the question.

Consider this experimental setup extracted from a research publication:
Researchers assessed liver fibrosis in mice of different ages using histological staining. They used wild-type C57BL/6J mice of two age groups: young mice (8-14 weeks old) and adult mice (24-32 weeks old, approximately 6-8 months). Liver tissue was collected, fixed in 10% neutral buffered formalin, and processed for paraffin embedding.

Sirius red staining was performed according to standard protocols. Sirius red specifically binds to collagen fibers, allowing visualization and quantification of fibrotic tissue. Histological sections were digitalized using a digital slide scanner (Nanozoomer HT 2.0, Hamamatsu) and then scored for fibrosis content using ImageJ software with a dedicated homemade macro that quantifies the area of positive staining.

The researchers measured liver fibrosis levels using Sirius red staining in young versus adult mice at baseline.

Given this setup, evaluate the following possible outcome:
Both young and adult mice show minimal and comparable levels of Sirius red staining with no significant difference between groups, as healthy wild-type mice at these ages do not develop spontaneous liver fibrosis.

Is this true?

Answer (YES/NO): YES